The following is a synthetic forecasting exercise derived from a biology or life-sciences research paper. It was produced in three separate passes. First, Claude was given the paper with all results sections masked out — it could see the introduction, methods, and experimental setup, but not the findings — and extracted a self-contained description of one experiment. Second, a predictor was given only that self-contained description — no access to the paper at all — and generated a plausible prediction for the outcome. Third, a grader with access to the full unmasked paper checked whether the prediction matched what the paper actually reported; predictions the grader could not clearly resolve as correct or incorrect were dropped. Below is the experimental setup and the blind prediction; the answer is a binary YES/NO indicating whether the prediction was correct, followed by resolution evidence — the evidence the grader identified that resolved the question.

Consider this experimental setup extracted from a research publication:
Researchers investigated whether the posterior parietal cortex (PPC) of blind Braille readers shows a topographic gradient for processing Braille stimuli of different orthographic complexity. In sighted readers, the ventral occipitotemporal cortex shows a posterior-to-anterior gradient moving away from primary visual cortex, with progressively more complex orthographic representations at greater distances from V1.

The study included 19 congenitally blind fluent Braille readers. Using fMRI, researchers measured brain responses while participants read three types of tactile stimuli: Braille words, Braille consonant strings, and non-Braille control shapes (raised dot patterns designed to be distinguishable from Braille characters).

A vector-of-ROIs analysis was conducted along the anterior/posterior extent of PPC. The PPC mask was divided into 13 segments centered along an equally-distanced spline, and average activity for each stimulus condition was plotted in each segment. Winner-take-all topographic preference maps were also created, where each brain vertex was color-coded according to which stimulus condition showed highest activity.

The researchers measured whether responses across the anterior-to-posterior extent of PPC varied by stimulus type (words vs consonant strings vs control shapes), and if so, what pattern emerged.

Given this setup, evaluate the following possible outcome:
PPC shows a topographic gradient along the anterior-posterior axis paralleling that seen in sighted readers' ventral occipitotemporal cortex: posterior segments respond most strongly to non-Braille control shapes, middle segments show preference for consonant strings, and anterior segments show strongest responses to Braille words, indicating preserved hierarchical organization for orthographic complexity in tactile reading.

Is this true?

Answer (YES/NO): NO